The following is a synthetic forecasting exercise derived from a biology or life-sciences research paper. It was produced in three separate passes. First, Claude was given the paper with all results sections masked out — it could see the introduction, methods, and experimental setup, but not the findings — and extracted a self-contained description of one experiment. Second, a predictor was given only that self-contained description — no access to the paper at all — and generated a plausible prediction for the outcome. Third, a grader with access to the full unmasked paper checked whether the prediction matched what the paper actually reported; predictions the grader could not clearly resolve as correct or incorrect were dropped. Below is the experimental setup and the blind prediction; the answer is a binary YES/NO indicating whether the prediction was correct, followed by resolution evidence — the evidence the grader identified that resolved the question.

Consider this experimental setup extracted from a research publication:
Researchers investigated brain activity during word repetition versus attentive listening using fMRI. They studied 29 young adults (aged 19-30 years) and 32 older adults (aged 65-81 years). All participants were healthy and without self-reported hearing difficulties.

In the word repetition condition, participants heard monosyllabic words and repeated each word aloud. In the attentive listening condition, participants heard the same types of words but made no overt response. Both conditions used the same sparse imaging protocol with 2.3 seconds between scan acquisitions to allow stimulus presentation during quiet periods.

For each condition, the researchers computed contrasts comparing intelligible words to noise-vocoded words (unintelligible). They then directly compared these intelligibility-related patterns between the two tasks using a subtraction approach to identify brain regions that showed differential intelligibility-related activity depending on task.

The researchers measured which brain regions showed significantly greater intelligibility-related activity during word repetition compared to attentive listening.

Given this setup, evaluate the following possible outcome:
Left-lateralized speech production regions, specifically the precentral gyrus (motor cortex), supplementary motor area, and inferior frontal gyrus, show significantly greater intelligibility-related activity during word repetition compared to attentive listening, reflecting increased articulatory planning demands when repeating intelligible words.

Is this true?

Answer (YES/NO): NO